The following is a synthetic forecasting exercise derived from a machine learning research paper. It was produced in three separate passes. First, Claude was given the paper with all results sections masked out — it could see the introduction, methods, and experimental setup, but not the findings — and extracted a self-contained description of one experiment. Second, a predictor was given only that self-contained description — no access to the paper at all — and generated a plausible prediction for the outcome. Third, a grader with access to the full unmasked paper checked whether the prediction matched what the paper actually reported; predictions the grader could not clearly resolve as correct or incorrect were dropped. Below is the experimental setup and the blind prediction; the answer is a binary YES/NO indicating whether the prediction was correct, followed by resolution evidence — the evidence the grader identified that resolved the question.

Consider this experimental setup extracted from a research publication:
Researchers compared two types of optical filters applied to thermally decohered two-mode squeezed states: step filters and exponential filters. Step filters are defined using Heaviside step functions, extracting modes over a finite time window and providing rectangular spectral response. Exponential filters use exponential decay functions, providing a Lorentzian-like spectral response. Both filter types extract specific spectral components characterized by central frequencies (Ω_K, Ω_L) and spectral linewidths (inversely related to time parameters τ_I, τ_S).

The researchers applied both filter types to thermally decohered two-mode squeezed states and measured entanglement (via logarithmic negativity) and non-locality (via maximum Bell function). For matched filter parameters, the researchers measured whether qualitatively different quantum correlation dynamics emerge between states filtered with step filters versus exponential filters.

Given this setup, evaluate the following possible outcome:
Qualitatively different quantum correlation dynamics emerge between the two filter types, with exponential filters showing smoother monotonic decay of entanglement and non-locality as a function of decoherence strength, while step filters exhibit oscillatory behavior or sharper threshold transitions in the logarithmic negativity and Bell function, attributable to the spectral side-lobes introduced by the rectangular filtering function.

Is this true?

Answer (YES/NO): NO